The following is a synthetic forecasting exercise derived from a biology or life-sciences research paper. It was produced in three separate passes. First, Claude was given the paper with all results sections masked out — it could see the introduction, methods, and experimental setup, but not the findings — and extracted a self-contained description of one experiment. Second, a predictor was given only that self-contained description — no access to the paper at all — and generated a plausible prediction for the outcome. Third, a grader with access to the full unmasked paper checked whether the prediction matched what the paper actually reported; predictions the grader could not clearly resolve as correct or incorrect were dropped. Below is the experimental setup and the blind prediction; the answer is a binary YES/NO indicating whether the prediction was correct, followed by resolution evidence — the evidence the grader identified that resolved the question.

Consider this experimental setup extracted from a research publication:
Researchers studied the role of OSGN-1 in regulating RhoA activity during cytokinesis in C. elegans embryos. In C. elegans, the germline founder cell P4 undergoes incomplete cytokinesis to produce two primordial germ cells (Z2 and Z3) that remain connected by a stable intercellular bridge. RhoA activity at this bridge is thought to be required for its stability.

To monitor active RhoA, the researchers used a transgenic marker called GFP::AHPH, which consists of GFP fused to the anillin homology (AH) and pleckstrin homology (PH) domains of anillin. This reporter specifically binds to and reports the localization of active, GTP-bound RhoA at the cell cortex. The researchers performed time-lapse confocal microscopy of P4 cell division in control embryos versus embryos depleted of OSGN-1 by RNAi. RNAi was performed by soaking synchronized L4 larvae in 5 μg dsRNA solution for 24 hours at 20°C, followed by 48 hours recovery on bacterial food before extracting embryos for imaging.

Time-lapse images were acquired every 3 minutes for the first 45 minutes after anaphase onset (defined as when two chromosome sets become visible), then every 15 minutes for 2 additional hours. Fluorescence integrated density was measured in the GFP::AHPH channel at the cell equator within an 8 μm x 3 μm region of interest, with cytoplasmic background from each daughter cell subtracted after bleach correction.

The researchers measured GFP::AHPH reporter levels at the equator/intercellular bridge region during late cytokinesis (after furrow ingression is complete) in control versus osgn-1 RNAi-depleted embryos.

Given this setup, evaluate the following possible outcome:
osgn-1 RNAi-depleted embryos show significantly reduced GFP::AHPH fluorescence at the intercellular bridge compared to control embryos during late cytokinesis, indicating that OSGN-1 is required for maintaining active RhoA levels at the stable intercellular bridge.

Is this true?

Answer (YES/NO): YES